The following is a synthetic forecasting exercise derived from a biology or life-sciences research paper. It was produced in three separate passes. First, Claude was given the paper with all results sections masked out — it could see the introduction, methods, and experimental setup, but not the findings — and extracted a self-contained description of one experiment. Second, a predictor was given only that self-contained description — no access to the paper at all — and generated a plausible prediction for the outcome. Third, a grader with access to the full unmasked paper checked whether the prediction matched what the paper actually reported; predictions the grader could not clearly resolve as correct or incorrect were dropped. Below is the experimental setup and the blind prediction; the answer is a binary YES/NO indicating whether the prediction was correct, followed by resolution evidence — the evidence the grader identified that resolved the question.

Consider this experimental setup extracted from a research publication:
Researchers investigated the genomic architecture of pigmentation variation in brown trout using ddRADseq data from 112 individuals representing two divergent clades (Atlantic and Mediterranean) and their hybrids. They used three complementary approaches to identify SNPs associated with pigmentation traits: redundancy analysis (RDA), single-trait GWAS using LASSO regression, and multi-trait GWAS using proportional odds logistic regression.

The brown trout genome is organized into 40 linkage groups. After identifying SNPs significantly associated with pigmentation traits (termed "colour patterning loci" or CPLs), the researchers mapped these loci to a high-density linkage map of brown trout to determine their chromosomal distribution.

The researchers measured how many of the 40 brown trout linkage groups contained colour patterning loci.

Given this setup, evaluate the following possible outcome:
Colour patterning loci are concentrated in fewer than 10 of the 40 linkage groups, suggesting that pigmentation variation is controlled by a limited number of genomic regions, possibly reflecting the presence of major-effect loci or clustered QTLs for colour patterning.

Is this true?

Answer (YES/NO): NO